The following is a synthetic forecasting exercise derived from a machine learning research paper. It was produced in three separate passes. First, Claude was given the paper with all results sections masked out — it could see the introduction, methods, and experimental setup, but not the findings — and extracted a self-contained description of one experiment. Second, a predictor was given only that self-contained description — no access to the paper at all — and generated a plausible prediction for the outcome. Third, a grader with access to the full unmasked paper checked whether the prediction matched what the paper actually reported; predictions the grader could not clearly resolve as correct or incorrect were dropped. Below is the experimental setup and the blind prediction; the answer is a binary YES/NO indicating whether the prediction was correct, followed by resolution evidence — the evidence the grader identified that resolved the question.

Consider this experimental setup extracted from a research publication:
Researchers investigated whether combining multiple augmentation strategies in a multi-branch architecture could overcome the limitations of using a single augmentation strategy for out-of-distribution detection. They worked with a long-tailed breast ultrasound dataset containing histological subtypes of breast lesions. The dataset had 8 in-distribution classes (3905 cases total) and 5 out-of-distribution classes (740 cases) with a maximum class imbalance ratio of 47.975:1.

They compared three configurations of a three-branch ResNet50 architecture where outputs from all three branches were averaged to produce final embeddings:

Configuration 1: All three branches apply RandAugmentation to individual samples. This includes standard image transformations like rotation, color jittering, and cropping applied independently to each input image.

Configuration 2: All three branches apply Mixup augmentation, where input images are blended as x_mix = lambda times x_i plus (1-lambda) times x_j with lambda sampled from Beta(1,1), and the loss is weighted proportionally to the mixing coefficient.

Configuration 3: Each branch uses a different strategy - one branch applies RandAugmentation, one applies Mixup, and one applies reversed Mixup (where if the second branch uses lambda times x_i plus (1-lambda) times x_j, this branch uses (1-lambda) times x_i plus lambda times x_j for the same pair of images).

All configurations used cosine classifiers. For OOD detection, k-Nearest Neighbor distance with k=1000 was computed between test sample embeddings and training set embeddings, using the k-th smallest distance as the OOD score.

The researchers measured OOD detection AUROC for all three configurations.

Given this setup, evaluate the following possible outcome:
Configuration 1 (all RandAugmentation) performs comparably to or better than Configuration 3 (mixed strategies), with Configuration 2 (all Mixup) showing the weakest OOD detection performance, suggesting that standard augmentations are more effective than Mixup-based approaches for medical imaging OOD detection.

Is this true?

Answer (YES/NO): NO